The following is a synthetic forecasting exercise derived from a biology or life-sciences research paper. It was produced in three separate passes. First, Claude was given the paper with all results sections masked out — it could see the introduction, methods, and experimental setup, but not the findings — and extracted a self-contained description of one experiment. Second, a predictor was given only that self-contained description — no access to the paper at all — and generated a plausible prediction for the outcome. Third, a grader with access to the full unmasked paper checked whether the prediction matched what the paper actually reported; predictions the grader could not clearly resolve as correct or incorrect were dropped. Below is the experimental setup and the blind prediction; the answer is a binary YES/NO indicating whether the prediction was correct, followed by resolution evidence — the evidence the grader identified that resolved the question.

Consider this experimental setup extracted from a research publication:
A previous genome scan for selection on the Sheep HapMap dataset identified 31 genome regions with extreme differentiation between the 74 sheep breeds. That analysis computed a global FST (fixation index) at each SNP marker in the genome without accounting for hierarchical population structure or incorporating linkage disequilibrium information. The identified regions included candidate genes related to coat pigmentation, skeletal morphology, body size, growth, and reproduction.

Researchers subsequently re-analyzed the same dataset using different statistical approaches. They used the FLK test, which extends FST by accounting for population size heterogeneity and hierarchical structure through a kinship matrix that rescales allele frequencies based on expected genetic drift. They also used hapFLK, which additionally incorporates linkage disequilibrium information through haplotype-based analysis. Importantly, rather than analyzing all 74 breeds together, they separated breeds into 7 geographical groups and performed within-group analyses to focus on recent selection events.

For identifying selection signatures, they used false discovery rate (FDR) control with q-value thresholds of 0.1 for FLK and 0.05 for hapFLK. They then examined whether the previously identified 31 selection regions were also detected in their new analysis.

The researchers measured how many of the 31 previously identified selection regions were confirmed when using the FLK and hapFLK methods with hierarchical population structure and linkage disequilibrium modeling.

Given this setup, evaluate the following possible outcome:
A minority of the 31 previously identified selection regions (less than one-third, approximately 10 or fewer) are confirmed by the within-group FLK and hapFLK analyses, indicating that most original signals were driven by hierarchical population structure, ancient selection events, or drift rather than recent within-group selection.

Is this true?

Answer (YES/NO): YES